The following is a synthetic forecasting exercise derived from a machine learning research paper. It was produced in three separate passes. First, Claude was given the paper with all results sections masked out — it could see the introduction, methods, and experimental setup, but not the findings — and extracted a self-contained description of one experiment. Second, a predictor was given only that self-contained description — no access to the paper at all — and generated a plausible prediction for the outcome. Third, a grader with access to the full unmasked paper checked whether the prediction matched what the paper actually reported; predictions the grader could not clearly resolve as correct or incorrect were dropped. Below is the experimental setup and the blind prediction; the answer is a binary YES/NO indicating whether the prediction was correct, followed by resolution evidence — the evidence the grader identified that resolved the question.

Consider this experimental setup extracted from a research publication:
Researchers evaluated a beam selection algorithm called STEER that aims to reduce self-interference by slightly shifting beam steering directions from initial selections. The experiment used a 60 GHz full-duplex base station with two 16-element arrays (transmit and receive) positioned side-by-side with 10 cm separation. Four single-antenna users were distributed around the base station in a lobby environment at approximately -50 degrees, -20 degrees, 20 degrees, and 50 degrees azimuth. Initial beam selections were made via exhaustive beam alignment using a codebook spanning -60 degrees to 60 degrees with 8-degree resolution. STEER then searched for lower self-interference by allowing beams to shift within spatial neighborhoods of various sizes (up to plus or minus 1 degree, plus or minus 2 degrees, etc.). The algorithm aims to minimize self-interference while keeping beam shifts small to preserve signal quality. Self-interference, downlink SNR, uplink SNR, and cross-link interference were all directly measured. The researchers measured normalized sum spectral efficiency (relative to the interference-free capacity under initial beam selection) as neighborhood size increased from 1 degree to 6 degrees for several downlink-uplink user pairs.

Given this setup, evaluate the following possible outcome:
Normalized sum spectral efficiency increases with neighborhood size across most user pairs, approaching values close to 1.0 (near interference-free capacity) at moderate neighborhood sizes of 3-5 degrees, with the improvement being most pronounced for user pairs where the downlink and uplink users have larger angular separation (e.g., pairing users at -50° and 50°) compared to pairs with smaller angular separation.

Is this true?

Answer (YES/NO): NO